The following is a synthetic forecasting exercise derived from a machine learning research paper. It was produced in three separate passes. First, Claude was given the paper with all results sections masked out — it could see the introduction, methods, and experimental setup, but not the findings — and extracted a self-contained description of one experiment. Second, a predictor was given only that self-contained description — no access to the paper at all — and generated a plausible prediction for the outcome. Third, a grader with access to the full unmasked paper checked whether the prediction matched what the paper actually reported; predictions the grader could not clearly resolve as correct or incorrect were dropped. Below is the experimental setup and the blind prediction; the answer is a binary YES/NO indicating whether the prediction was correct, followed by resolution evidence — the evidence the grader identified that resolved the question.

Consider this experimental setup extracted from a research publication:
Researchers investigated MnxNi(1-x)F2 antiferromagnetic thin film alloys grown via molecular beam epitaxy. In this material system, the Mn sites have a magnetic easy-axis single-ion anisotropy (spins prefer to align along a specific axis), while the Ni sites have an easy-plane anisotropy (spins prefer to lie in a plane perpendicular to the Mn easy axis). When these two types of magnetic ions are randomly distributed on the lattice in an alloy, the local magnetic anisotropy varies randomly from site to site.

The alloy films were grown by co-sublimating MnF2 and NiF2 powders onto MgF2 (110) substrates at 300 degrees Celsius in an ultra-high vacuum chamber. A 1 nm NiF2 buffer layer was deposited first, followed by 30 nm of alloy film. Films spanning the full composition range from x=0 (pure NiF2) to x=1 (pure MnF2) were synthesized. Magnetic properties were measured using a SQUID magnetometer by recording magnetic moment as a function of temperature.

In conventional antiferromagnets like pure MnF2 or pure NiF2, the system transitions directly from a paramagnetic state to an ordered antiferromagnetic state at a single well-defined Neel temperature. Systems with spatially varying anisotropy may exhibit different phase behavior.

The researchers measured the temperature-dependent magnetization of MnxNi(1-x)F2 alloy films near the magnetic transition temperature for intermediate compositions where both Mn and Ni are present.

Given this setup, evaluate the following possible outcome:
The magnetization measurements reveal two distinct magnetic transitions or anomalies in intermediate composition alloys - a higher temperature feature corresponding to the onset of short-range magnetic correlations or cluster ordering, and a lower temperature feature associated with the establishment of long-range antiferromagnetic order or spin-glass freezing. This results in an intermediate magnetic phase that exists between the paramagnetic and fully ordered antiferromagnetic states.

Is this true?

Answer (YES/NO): NO